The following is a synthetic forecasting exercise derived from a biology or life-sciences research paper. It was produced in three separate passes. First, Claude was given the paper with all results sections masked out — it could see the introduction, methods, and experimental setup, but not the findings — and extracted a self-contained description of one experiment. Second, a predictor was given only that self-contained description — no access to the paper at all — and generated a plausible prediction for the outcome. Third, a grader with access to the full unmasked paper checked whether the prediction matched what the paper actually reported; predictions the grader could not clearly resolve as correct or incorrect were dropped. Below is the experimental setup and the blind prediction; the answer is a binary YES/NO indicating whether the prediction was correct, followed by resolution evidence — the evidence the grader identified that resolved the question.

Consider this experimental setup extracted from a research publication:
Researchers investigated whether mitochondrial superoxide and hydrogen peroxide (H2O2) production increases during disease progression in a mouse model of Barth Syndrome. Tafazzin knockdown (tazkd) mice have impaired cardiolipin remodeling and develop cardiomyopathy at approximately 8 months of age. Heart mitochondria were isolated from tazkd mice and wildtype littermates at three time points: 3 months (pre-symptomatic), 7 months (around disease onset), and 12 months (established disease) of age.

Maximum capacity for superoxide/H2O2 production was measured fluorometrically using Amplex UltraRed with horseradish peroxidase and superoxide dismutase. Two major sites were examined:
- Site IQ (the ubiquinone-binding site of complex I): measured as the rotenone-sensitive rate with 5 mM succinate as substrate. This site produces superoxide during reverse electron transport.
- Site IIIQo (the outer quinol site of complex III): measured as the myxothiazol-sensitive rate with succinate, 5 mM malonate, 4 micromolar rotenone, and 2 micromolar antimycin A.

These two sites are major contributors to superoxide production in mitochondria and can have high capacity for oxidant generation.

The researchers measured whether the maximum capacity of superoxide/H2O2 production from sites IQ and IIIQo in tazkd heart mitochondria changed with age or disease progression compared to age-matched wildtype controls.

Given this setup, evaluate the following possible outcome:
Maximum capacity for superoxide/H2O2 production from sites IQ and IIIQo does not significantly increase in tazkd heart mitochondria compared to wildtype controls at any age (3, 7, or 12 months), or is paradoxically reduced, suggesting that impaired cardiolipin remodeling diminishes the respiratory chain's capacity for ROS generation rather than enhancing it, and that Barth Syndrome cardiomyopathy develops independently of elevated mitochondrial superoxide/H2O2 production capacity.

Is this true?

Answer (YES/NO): YES